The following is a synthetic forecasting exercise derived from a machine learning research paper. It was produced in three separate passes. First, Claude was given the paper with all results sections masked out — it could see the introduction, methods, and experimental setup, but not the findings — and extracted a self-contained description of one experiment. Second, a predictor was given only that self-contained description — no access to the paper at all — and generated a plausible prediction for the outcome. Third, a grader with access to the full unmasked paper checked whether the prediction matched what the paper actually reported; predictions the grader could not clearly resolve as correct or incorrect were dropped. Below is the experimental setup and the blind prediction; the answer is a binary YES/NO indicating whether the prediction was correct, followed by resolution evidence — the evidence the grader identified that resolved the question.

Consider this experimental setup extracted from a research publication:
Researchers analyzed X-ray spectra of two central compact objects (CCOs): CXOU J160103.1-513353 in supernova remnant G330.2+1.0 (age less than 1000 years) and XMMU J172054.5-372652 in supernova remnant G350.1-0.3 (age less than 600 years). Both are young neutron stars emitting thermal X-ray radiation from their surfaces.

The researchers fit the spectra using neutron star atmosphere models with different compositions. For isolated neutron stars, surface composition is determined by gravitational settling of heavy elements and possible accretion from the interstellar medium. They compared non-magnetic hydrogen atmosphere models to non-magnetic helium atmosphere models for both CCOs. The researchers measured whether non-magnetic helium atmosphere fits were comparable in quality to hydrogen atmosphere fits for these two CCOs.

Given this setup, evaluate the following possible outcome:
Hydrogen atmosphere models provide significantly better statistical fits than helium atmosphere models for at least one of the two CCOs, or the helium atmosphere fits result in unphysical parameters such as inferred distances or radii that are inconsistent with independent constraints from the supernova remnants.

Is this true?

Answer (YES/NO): NO